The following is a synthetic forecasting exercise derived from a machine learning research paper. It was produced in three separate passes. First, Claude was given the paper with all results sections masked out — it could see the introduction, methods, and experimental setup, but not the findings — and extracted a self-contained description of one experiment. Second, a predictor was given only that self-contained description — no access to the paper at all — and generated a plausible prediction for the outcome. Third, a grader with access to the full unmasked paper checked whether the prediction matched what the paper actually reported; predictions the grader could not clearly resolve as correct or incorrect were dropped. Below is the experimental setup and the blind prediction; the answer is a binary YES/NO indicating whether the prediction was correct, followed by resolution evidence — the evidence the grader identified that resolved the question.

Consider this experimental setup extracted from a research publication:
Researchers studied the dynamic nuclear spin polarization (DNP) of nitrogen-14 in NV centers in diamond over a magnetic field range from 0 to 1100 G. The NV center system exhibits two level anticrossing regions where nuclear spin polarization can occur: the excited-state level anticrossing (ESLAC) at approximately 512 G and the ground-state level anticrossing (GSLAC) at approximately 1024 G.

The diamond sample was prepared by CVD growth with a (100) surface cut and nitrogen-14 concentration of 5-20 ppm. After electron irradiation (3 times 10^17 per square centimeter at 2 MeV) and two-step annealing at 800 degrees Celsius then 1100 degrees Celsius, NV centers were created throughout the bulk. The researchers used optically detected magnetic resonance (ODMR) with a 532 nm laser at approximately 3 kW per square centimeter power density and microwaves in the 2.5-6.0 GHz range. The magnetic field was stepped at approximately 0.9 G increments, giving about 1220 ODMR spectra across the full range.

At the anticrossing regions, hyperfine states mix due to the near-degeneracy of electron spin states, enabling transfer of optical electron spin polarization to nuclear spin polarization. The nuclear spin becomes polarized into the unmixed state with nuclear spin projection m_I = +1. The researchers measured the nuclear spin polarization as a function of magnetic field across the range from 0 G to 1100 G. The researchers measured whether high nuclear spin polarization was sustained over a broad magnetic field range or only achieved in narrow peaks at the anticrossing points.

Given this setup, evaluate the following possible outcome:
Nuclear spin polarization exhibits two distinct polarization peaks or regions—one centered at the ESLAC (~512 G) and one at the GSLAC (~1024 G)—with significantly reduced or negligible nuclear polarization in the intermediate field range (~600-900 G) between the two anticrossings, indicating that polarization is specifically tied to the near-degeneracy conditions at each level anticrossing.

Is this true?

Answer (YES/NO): NO